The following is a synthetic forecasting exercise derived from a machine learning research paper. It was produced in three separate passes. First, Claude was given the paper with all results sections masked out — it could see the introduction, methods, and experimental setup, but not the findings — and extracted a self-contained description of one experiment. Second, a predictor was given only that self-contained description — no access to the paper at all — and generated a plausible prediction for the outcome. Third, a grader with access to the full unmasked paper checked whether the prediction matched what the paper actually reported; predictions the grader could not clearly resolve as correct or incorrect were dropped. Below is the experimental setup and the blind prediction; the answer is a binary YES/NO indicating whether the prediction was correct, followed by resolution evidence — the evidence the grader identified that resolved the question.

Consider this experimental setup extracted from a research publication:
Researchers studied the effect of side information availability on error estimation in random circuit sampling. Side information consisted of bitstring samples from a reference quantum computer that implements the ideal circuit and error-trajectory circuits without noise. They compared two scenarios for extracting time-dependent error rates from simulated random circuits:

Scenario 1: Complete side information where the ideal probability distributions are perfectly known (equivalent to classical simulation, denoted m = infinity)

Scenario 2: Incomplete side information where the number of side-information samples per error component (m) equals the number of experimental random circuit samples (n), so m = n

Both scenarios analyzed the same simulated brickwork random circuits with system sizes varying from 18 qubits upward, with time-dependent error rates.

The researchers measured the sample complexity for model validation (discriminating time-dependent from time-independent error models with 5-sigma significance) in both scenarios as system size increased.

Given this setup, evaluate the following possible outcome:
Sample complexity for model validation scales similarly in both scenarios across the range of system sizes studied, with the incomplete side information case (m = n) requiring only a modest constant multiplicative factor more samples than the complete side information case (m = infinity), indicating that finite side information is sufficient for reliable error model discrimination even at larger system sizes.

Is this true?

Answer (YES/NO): YES